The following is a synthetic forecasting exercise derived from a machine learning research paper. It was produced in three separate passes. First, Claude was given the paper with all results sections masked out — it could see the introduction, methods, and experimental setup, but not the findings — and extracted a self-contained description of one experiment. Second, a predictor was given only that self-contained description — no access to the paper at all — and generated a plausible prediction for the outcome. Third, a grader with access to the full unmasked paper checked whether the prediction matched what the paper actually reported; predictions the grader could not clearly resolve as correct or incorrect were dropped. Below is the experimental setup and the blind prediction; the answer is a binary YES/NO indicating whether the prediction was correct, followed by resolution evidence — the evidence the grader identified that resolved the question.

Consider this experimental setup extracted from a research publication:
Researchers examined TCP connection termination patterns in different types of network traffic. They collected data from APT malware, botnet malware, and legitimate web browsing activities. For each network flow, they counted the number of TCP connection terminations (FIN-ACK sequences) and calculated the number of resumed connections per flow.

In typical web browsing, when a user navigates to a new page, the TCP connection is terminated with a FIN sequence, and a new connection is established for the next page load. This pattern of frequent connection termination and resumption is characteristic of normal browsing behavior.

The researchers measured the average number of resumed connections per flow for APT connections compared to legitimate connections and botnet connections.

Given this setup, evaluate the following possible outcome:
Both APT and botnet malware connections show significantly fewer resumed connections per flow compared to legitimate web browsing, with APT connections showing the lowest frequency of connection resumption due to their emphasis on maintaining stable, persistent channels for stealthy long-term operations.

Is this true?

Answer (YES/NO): NO